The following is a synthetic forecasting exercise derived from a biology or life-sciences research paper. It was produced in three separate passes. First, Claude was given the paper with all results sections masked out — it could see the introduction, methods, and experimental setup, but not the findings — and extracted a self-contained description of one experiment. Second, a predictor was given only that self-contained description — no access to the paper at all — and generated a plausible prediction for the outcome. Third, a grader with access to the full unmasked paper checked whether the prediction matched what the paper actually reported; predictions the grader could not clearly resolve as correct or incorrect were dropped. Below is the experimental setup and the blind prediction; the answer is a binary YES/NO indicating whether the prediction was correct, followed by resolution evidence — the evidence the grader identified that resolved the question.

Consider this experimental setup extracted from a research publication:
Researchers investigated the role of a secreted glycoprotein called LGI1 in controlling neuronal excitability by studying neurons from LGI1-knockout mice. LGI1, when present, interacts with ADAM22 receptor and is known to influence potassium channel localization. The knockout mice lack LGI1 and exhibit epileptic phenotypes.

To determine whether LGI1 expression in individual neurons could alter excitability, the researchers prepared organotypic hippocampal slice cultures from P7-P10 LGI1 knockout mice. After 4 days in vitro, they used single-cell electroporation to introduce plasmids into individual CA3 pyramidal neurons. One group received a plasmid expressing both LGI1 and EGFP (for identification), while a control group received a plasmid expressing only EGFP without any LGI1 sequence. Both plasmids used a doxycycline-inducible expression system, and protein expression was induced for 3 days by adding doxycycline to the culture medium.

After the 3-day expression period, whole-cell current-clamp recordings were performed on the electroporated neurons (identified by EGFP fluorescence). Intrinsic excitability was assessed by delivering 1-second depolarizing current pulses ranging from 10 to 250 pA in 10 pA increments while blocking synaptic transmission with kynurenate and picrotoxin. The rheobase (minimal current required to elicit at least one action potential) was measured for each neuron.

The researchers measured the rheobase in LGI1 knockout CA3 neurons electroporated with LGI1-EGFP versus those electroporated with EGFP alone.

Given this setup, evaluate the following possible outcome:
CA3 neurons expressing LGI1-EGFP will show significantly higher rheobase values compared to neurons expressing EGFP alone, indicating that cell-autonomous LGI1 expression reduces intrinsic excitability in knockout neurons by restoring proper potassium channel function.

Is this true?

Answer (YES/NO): YES